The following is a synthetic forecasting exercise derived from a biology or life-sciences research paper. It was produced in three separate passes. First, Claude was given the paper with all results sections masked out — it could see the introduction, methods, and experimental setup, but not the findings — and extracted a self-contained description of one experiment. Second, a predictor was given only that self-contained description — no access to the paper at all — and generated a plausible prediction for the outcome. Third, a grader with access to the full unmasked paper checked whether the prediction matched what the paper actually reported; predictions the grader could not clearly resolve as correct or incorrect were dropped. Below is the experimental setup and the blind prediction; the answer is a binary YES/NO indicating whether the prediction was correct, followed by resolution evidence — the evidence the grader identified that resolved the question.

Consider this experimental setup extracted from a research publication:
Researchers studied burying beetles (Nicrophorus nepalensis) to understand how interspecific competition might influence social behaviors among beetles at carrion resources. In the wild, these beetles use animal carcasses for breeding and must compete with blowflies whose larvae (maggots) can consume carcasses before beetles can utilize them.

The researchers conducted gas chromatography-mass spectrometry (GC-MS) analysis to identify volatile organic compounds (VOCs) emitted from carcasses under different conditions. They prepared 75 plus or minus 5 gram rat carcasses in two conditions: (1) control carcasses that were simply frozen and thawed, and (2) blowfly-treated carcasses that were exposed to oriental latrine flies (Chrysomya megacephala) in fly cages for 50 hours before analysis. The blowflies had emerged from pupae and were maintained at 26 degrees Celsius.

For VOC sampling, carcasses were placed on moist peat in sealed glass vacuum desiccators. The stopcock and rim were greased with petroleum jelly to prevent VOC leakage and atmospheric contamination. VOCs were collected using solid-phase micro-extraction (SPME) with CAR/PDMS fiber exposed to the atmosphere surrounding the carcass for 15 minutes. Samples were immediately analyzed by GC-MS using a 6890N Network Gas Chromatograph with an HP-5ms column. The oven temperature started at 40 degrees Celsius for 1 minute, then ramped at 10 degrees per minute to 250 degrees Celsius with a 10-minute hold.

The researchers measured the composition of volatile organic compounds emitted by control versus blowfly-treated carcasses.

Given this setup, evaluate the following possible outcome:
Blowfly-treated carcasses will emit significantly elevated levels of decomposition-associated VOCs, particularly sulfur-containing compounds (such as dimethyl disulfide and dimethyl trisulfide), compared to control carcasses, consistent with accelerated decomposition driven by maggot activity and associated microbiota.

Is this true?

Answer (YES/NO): YES